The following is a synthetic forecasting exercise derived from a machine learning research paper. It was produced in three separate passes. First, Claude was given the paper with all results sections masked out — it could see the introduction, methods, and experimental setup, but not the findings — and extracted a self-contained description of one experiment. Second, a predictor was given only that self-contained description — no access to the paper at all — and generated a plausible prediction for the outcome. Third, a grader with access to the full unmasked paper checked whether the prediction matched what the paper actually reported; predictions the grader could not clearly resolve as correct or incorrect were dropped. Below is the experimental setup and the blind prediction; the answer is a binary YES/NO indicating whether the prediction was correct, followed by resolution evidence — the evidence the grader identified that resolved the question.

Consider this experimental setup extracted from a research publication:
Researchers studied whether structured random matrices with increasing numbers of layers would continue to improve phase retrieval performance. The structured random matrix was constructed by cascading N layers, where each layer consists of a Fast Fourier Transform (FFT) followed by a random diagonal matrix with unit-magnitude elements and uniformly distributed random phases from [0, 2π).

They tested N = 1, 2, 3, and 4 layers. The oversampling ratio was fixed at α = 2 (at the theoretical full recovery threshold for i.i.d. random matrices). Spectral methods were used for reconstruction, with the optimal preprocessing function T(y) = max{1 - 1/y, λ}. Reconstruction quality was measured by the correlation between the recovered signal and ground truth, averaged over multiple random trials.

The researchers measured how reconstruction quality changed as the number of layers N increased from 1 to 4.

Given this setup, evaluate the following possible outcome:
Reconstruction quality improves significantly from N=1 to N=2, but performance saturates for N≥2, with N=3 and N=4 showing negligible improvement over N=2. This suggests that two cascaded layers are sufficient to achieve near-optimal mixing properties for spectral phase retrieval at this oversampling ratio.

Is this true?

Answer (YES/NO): YES